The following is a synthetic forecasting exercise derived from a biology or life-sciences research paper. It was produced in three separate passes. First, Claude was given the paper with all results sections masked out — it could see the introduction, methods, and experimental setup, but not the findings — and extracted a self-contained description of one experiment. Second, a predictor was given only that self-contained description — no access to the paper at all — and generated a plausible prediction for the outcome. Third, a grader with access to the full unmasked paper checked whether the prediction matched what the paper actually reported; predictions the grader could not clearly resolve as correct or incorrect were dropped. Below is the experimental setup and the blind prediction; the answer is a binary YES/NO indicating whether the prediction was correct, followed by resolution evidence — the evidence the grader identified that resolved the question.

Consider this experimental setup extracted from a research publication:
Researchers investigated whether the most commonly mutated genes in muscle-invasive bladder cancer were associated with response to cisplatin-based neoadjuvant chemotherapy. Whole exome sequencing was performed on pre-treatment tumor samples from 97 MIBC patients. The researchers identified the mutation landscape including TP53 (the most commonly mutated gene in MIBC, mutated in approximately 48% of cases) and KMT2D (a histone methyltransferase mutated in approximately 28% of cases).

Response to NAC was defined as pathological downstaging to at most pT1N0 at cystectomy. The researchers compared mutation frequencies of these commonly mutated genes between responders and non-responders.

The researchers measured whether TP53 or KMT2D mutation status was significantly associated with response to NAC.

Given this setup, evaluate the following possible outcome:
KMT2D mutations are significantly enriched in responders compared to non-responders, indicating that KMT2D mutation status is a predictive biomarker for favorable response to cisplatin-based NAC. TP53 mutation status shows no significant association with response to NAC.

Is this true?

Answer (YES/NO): NO